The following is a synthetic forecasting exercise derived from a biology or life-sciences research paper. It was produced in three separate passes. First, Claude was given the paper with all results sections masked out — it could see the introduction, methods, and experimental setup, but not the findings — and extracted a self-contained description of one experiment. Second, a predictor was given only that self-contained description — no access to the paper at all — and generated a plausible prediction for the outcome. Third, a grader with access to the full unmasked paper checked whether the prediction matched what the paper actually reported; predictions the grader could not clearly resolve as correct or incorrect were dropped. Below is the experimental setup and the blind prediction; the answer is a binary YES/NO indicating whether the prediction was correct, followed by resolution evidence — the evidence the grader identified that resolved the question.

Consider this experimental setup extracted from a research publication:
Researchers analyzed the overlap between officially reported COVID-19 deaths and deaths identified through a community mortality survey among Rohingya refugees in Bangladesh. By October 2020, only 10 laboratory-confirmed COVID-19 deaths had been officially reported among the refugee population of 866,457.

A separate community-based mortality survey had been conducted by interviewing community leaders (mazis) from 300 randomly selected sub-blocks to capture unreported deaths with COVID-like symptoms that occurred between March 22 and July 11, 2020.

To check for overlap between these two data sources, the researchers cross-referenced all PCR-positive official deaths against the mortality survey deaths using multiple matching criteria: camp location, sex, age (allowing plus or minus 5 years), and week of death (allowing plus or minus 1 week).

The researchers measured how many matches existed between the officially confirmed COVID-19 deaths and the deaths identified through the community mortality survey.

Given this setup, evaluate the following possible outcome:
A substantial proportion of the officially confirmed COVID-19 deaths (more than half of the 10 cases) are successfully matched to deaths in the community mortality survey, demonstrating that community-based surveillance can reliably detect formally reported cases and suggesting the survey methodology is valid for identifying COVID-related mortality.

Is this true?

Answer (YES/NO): NO